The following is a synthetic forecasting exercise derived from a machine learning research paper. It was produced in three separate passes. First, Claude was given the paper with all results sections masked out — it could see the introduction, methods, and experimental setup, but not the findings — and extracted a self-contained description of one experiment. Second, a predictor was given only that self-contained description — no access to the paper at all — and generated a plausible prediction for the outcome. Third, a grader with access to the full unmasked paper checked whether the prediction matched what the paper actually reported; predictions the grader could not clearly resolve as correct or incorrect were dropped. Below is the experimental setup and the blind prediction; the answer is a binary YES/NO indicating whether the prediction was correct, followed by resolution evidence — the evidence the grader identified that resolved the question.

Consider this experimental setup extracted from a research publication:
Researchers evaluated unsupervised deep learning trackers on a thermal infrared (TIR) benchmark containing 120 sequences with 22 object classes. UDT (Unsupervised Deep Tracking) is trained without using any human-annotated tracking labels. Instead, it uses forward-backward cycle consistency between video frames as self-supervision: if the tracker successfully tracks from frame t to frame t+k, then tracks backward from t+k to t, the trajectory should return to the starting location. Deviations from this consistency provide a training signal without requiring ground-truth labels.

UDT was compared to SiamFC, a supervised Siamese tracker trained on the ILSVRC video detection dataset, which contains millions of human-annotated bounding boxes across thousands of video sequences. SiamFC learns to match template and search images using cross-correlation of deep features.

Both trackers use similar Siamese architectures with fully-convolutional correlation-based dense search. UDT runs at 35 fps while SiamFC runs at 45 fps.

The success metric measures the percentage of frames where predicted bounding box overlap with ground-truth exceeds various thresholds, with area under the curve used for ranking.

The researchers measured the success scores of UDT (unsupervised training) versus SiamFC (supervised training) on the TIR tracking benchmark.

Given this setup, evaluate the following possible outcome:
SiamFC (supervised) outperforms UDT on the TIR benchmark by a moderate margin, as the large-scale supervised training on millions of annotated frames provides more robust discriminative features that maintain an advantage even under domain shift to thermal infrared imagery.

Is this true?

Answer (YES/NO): NO